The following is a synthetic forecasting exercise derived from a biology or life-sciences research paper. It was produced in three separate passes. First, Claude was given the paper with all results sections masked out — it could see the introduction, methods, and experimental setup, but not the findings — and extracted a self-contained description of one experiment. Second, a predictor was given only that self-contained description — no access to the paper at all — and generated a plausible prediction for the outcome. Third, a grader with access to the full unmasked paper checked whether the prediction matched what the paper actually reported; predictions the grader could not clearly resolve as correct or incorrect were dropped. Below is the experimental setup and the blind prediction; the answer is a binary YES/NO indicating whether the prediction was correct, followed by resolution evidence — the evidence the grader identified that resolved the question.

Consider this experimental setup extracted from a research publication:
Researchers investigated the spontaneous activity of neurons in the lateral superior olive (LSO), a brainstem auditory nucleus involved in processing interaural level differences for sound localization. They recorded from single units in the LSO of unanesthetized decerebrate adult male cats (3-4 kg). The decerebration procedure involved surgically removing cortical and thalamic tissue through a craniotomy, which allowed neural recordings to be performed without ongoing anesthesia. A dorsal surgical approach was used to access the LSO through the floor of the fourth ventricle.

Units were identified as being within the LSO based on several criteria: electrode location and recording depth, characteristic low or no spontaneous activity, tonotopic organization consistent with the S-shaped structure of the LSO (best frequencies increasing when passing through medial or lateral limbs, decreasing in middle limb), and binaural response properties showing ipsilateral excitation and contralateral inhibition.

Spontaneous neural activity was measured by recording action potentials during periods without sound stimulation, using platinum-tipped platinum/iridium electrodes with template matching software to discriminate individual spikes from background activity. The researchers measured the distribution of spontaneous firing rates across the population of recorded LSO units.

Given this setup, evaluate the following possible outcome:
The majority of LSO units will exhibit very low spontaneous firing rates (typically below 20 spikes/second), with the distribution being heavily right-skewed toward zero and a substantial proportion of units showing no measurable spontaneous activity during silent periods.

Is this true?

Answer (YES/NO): YES